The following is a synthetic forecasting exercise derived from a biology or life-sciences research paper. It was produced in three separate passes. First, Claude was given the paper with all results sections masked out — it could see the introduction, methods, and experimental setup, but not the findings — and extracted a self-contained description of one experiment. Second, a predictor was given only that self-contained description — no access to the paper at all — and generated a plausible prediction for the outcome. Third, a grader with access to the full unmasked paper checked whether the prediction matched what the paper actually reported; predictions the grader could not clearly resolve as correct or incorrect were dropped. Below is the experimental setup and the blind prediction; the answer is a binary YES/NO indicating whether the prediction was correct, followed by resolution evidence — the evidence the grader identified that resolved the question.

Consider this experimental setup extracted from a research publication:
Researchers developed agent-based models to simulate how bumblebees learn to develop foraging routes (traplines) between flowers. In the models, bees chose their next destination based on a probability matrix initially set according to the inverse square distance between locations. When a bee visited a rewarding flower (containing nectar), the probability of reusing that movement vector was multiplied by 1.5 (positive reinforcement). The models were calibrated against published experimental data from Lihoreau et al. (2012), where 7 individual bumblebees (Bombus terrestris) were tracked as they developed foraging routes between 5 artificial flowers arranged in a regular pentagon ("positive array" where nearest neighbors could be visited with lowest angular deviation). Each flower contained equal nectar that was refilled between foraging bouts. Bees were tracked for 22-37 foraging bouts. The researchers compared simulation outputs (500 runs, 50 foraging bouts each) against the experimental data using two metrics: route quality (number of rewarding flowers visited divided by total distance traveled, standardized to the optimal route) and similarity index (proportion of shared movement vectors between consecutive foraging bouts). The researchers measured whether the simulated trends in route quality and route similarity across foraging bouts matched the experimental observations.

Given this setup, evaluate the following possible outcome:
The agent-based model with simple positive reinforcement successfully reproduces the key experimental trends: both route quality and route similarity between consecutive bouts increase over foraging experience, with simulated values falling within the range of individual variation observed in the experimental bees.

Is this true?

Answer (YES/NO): YES